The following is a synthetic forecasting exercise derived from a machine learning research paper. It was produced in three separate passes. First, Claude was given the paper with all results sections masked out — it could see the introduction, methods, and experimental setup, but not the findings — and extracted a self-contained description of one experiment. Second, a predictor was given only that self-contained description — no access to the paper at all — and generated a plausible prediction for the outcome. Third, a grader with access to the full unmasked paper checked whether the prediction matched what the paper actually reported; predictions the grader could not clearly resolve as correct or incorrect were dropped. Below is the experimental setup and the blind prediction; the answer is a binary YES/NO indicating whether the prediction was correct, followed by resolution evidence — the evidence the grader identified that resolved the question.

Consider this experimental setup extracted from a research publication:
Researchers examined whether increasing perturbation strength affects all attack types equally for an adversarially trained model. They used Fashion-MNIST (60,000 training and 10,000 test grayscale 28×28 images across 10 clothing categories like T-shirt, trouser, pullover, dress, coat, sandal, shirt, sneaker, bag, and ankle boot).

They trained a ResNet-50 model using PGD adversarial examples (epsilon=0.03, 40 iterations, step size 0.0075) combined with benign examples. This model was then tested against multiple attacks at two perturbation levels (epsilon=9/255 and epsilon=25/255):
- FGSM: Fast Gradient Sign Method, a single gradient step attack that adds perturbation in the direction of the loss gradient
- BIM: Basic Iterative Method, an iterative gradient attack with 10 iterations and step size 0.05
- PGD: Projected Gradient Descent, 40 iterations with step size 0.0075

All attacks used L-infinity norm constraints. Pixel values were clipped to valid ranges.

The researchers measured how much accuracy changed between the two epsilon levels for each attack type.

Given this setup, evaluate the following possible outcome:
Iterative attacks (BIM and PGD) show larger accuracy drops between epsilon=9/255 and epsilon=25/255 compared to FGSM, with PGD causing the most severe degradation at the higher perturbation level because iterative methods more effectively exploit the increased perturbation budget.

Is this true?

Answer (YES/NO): NO